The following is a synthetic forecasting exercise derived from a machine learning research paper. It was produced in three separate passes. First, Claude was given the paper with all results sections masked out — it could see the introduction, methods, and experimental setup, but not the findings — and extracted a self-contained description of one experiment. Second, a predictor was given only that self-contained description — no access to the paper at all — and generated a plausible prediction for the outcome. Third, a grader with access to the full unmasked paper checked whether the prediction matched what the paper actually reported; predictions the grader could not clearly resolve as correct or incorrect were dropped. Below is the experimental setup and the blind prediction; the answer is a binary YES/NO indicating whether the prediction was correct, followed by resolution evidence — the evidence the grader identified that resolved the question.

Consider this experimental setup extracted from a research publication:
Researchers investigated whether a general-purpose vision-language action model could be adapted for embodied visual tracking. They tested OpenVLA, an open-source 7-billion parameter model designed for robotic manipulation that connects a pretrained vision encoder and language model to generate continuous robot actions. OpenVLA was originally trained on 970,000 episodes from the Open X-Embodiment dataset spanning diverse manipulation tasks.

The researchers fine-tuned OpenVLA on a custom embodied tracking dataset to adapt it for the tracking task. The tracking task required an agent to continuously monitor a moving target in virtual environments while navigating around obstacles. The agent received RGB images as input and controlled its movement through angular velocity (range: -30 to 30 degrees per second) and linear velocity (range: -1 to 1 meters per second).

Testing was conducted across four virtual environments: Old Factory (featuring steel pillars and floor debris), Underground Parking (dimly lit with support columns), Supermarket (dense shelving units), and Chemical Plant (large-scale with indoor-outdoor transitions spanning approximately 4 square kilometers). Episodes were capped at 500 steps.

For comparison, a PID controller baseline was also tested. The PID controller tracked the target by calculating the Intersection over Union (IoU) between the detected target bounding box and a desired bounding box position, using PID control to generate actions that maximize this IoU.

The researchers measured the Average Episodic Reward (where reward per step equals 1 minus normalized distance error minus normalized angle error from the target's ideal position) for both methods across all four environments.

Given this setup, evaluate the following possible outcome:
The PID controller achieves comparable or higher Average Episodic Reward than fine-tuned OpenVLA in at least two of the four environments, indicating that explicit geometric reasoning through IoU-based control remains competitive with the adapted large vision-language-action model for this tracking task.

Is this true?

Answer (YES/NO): YES